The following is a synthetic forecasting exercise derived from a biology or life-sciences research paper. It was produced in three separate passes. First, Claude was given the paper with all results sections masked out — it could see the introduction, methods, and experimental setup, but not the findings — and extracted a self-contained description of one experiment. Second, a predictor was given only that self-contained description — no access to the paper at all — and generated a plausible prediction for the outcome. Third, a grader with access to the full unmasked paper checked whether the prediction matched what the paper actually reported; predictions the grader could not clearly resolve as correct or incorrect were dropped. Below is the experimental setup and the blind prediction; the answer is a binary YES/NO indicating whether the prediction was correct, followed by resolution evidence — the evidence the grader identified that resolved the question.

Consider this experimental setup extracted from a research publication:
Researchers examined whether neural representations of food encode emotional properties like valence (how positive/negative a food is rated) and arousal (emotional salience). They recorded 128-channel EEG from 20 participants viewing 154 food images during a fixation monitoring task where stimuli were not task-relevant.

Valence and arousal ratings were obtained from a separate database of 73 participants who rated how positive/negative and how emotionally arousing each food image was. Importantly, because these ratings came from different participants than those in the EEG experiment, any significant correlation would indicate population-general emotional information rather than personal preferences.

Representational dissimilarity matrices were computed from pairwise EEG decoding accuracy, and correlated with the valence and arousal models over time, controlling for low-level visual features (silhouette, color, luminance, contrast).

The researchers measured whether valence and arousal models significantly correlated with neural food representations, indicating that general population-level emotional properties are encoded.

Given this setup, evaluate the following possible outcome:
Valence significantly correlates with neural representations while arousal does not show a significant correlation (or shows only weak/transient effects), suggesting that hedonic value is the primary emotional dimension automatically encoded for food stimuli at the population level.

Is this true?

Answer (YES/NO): NO